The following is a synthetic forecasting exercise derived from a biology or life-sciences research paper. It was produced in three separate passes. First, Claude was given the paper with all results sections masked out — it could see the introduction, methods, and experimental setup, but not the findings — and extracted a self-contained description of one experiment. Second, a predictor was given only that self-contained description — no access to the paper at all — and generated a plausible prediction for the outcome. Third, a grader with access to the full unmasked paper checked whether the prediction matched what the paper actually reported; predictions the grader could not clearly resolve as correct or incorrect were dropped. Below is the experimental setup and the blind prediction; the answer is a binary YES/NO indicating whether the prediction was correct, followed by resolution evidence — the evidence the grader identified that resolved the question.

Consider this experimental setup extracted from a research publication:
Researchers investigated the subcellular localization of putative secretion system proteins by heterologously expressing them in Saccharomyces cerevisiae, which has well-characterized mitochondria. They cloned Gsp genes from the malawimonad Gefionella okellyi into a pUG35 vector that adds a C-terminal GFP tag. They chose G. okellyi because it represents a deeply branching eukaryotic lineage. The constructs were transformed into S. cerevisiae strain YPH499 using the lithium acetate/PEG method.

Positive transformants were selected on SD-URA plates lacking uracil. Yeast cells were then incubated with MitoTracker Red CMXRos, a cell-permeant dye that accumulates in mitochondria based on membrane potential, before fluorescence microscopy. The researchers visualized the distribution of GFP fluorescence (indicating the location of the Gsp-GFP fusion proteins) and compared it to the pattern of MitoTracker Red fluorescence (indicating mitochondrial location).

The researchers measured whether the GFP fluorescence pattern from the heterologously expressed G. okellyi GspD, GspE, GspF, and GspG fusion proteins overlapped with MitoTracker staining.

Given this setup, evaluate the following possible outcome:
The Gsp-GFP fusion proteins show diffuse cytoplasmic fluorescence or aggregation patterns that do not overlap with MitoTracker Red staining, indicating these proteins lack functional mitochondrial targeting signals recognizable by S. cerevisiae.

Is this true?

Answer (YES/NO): NO